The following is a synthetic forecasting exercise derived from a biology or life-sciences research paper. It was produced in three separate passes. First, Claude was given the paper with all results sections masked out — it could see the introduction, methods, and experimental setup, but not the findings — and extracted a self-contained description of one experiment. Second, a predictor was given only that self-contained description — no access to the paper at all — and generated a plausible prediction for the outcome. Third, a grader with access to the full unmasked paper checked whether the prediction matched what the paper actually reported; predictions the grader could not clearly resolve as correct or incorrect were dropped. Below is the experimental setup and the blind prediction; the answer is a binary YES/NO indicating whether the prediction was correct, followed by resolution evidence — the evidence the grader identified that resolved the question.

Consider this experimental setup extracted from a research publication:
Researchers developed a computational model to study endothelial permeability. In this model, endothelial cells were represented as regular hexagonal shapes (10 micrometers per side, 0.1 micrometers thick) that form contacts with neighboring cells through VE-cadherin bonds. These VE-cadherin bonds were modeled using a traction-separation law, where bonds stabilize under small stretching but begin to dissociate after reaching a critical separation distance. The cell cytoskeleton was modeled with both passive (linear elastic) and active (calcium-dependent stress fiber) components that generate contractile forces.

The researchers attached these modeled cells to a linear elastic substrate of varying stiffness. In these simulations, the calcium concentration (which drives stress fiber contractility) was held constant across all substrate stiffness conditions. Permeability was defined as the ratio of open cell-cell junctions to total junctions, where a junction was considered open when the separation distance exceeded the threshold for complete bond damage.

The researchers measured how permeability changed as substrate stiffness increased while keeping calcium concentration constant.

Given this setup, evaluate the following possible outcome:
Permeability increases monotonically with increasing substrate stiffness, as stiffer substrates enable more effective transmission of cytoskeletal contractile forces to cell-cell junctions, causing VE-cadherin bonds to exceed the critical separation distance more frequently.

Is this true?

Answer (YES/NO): NO